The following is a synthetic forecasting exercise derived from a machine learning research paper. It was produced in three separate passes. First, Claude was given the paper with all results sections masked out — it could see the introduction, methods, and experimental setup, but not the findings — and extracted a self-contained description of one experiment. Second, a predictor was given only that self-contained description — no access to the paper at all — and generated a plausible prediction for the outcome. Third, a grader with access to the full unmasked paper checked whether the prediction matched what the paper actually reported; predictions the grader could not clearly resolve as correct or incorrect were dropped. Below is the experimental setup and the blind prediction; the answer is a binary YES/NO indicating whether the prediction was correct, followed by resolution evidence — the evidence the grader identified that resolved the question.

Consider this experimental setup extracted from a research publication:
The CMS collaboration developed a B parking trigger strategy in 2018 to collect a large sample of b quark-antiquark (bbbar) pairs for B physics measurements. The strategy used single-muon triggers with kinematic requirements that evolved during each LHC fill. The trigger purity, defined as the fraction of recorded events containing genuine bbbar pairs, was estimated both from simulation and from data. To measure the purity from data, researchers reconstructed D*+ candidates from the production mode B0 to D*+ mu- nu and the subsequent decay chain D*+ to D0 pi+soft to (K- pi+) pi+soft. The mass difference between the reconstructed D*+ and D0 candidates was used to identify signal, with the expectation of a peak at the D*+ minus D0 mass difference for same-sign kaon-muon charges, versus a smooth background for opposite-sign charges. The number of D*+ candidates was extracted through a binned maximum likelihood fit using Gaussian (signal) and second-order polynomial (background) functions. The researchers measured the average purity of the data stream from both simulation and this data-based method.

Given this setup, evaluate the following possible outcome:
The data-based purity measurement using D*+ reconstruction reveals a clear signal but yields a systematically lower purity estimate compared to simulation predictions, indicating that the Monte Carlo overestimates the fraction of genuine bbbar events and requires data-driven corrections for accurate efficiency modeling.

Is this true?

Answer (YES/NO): NO